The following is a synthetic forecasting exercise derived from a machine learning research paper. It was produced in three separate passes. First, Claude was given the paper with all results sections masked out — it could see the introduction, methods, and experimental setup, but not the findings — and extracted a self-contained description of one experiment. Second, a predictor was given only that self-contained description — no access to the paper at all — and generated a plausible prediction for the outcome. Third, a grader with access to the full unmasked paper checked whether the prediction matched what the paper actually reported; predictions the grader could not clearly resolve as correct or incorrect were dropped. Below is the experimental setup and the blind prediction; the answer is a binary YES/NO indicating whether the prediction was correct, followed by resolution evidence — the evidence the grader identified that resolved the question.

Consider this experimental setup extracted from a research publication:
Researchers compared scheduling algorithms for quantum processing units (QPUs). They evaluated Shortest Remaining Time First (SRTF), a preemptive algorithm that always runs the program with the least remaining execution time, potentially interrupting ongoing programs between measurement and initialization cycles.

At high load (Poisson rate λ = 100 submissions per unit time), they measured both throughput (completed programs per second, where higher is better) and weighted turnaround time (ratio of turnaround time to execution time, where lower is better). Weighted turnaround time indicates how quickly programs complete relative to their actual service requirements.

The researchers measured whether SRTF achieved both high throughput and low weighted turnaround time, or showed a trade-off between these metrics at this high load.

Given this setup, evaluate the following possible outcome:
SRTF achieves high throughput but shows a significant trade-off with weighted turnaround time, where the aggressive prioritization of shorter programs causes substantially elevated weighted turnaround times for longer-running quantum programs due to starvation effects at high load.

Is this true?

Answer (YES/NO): YES